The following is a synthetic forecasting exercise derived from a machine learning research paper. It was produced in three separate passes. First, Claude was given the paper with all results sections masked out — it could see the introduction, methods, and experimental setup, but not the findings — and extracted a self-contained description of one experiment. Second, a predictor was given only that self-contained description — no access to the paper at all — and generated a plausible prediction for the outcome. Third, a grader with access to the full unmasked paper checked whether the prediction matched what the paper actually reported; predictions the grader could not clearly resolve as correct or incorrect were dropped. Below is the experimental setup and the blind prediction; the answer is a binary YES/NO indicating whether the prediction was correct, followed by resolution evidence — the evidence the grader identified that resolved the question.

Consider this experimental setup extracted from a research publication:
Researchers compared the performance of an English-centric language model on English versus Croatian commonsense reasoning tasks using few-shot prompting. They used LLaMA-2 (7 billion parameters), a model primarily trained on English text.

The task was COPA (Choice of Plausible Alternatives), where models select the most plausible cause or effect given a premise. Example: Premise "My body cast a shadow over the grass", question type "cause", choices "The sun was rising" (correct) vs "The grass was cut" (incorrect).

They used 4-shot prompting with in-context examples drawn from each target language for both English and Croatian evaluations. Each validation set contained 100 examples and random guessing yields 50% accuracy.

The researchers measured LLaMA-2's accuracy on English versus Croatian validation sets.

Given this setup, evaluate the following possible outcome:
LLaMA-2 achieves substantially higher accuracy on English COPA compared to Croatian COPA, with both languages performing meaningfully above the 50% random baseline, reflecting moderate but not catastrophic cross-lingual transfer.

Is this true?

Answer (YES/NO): NO